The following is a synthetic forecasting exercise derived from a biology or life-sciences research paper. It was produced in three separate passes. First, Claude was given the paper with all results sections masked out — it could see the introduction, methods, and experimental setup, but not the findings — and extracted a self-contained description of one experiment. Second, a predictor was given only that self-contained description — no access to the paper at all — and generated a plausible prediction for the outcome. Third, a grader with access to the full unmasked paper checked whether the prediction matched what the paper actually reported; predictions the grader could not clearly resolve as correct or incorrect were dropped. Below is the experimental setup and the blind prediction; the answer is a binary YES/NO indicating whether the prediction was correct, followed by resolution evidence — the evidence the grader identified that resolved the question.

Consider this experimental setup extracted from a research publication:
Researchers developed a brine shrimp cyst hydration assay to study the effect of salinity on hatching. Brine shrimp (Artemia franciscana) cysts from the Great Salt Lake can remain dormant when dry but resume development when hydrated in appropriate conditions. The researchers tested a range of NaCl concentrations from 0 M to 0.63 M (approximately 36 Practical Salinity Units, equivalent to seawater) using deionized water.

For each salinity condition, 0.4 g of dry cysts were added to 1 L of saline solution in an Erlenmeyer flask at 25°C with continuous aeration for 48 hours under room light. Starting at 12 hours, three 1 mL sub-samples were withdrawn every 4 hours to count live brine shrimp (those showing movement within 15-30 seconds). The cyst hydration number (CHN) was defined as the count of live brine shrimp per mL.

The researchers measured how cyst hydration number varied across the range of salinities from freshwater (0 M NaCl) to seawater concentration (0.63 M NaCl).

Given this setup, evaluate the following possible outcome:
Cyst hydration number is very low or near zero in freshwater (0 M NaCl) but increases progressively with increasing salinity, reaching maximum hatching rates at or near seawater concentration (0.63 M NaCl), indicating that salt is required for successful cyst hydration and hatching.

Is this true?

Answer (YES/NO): NO